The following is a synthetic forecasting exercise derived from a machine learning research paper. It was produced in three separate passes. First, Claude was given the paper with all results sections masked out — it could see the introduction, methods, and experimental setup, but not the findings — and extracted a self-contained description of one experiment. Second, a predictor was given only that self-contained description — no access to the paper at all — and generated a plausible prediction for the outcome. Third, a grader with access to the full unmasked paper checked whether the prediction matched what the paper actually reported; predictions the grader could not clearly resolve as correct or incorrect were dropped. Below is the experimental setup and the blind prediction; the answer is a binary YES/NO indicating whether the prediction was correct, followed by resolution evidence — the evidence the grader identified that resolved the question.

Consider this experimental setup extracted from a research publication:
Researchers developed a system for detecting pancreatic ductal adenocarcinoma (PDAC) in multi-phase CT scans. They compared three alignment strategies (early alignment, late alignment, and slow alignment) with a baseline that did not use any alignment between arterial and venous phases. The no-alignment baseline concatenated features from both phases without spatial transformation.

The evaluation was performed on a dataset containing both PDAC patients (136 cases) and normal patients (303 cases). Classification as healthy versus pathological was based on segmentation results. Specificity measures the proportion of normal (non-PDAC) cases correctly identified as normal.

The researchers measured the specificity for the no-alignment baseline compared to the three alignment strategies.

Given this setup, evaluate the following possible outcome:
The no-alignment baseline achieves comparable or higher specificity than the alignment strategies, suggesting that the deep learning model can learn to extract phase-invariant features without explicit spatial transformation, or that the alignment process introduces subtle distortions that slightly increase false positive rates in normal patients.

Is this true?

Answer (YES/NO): YES